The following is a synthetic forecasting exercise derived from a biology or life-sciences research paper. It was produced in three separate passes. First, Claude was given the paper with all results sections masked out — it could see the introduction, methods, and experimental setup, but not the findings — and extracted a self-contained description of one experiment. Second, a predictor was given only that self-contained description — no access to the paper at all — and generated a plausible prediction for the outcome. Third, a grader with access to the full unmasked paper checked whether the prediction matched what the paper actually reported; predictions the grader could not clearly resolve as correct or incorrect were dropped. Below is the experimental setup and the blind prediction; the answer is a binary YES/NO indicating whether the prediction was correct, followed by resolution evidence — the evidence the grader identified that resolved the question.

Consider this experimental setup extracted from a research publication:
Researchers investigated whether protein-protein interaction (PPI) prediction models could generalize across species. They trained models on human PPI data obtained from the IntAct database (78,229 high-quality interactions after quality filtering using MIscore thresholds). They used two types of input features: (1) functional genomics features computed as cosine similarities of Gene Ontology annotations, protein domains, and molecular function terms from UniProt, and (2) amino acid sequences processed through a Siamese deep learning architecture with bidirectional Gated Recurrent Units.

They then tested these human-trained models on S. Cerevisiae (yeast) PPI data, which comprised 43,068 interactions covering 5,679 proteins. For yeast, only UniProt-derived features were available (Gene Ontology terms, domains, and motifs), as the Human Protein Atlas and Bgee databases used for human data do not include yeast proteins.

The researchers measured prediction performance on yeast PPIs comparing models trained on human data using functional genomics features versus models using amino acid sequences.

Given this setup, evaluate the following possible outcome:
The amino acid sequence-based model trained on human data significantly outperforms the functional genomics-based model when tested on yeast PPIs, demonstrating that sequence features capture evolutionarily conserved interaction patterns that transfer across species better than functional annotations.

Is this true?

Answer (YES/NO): NO